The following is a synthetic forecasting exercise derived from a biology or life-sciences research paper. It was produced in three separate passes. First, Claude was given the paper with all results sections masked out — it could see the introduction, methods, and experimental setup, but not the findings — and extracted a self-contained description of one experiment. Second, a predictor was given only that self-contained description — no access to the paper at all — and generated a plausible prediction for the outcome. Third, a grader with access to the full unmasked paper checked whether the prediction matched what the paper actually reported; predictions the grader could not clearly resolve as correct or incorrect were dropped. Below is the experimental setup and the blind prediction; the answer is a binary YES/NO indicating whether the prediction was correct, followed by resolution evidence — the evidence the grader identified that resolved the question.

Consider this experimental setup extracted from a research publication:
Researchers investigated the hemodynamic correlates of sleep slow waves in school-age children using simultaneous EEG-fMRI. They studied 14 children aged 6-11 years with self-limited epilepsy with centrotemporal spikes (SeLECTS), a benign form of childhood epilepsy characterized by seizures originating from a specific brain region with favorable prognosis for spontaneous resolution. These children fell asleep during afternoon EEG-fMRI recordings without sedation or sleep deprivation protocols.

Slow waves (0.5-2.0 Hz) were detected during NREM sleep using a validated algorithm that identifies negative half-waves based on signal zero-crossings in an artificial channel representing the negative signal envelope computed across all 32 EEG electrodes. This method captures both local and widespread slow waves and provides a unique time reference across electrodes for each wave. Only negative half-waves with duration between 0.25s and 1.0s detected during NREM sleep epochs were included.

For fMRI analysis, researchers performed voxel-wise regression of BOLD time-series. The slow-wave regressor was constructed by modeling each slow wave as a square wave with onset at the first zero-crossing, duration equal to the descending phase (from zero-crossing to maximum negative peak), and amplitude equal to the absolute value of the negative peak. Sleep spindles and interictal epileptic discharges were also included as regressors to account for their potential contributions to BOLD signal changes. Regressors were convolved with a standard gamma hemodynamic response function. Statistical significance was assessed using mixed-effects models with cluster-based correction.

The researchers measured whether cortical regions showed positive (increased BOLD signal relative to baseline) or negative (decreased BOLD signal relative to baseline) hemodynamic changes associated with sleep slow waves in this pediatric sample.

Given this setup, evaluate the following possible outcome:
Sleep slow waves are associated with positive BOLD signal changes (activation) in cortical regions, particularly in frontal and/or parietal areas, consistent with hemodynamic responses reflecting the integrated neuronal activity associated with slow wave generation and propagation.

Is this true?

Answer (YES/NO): NO